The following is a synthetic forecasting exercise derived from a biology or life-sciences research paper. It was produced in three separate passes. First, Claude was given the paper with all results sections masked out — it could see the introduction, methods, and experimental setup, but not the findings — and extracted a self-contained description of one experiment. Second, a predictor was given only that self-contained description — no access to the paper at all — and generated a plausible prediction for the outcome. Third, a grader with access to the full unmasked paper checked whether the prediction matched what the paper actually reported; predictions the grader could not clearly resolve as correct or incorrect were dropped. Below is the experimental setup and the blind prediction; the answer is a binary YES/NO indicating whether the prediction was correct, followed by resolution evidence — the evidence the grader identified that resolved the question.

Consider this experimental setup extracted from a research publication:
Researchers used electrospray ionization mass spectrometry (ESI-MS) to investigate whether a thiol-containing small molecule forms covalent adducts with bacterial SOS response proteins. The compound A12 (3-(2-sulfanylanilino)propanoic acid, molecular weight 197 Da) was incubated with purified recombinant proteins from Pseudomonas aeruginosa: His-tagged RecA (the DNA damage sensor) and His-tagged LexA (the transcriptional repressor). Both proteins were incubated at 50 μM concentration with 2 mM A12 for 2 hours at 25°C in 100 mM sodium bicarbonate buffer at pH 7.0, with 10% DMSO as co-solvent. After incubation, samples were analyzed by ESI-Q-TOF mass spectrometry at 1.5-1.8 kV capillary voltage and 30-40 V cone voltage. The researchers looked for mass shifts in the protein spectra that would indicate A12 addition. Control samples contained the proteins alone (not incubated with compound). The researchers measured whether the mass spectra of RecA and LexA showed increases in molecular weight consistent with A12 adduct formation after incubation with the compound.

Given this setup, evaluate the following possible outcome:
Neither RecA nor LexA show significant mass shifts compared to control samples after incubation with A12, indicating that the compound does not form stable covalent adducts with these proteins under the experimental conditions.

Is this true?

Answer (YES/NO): NO